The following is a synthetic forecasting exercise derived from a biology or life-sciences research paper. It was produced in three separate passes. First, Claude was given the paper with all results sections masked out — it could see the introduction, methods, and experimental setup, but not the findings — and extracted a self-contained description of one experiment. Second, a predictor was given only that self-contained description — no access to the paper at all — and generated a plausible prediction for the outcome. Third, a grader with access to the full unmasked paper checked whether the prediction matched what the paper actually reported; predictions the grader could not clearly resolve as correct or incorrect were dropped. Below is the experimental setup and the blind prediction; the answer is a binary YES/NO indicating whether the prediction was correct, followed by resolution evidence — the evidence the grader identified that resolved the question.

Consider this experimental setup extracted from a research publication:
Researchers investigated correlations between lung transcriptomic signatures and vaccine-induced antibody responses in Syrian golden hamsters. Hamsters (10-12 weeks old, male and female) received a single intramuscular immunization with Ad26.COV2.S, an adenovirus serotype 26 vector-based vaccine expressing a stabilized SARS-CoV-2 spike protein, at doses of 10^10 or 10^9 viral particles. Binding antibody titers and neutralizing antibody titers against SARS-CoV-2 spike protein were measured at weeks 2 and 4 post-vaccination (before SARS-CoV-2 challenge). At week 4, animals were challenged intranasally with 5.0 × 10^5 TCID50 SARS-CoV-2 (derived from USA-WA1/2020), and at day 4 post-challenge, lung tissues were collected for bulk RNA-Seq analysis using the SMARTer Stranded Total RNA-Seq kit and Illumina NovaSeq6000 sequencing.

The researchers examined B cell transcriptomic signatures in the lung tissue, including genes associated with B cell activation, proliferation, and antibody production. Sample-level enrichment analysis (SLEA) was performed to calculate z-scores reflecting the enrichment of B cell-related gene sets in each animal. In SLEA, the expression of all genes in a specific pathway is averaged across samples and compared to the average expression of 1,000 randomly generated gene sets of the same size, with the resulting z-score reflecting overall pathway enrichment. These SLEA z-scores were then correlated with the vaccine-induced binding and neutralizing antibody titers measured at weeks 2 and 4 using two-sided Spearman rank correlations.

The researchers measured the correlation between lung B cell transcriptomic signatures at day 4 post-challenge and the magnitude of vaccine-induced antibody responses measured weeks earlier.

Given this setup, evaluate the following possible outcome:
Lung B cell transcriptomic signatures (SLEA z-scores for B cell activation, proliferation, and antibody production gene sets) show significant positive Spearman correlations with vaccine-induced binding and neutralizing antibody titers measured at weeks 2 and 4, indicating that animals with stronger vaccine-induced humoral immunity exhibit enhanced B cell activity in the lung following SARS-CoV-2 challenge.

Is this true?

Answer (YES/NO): YES